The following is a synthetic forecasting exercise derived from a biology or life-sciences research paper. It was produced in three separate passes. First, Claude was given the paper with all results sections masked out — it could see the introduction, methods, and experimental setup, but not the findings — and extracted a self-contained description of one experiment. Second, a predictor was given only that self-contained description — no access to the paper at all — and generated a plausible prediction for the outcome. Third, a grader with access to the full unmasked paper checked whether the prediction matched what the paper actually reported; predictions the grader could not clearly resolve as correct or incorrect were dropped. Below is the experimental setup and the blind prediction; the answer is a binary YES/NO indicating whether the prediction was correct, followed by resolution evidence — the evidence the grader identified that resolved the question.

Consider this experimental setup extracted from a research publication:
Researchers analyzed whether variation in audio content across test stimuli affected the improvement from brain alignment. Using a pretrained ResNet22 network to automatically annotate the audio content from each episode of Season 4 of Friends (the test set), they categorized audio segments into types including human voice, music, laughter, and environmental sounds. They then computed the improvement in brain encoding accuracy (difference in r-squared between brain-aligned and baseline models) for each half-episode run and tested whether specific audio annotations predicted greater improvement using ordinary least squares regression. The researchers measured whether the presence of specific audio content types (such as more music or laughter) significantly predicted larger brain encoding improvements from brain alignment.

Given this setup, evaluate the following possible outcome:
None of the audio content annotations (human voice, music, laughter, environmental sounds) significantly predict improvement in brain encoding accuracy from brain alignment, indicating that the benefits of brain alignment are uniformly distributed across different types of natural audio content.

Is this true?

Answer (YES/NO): NO